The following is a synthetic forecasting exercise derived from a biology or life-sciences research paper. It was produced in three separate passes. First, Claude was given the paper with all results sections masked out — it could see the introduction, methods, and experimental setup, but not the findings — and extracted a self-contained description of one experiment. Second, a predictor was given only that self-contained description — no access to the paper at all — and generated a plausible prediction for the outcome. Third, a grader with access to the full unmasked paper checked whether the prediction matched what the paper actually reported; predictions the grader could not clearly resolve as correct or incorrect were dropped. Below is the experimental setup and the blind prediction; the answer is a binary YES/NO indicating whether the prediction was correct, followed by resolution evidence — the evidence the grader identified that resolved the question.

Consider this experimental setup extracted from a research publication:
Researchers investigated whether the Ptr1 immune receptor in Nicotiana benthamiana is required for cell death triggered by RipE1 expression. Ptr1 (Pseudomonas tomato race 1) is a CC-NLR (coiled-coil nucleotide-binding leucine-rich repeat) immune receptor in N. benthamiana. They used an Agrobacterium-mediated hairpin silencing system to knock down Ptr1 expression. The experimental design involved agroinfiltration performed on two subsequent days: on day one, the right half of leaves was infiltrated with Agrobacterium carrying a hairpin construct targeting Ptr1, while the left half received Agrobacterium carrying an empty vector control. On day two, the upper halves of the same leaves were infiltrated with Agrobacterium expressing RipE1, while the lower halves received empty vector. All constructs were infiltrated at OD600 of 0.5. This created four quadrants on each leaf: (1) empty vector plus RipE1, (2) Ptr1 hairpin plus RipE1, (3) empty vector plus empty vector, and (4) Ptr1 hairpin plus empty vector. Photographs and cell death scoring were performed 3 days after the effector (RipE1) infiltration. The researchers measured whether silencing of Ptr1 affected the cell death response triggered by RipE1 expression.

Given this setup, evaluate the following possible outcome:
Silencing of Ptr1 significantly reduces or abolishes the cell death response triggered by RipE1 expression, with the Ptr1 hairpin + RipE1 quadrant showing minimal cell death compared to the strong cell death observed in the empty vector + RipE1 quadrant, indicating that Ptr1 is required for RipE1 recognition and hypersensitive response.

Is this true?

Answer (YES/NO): YES